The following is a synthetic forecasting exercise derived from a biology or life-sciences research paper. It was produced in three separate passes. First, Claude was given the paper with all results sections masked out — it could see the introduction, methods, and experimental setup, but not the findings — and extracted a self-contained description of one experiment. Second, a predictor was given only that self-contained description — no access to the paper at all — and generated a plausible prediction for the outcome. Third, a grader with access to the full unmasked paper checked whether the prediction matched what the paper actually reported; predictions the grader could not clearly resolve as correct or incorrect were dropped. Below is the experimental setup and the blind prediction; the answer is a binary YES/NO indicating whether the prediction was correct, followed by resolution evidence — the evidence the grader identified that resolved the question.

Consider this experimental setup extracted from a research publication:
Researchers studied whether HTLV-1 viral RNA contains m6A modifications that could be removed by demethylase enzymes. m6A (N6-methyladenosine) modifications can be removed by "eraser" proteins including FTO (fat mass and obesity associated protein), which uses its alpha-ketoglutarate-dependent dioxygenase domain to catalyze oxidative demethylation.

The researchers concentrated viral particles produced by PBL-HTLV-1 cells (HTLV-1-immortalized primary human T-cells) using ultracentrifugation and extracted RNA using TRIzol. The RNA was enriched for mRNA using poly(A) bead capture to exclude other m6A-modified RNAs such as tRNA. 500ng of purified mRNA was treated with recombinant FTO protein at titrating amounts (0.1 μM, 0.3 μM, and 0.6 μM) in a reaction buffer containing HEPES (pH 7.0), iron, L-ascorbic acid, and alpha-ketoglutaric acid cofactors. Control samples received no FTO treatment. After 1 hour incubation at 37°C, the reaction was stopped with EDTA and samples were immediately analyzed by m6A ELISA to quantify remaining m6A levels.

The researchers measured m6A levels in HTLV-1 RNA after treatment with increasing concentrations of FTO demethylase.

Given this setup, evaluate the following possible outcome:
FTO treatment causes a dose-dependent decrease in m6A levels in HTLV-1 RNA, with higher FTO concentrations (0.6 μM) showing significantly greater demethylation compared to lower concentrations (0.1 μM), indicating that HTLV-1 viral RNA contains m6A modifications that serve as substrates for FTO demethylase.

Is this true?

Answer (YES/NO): YES